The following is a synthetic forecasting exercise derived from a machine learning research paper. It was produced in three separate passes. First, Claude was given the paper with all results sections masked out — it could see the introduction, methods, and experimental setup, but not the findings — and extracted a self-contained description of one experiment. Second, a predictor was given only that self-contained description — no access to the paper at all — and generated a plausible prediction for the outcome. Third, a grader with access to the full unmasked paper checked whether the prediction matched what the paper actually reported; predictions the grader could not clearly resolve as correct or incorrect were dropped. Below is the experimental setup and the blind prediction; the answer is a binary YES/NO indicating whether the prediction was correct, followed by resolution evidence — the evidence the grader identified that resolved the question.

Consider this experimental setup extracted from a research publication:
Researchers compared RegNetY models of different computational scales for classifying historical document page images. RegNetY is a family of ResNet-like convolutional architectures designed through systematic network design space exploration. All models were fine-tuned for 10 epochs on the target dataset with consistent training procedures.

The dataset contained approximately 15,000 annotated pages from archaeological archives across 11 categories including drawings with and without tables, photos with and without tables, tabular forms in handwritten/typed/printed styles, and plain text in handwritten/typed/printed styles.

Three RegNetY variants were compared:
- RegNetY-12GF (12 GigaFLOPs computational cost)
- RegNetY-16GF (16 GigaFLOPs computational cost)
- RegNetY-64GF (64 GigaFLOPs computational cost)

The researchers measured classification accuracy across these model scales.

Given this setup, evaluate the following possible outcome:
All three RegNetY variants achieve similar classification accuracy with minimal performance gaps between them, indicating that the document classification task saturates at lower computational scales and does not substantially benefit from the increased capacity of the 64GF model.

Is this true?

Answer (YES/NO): YES